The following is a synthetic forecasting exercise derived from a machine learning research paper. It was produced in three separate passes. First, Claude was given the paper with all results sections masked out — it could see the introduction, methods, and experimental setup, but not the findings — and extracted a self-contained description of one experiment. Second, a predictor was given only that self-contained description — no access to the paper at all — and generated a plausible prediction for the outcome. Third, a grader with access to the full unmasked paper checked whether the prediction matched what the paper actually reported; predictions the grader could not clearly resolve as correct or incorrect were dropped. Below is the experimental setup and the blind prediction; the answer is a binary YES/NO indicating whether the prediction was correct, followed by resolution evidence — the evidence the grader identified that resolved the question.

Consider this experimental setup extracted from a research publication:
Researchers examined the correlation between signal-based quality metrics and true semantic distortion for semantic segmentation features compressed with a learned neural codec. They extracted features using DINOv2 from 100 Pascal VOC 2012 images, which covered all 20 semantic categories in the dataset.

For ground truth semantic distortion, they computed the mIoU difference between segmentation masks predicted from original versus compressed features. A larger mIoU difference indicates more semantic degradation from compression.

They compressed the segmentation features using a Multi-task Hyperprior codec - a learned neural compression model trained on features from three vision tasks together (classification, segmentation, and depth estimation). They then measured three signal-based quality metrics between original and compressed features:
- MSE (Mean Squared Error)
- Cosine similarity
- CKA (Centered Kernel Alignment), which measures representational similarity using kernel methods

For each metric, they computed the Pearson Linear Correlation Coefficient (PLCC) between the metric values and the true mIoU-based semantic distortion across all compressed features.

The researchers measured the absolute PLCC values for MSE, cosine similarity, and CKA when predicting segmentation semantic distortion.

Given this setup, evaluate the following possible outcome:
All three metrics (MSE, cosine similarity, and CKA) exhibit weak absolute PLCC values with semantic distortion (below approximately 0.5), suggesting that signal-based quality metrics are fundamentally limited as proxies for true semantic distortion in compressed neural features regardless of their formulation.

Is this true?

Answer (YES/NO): YES